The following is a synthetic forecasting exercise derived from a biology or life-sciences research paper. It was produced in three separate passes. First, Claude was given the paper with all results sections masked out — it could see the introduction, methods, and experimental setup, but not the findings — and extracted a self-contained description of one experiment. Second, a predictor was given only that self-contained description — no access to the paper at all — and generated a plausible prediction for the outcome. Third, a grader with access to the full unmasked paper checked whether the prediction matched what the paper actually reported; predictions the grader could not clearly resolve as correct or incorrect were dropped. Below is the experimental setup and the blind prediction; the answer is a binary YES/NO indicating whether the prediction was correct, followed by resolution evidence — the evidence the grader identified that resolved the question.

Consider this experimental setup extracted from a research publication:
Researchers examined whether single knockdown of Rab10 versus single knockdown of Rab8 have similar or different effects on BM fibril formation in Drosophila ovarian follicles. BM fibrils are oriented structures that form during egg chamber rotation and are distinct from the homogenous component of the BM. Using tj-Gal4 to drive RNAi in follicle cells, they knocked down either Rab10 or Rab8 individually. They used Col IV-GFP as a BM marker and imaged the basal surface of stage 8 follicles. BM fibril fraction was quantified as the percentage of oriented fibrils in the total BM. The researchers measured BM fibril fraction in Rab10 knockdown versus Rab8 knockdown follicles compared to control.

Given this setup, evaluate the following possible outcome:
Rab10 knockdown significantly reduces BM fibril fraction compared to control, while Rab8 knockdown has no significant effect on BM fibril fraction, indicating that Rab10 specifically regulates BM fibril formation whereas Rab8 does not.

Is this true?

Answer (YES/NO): NO